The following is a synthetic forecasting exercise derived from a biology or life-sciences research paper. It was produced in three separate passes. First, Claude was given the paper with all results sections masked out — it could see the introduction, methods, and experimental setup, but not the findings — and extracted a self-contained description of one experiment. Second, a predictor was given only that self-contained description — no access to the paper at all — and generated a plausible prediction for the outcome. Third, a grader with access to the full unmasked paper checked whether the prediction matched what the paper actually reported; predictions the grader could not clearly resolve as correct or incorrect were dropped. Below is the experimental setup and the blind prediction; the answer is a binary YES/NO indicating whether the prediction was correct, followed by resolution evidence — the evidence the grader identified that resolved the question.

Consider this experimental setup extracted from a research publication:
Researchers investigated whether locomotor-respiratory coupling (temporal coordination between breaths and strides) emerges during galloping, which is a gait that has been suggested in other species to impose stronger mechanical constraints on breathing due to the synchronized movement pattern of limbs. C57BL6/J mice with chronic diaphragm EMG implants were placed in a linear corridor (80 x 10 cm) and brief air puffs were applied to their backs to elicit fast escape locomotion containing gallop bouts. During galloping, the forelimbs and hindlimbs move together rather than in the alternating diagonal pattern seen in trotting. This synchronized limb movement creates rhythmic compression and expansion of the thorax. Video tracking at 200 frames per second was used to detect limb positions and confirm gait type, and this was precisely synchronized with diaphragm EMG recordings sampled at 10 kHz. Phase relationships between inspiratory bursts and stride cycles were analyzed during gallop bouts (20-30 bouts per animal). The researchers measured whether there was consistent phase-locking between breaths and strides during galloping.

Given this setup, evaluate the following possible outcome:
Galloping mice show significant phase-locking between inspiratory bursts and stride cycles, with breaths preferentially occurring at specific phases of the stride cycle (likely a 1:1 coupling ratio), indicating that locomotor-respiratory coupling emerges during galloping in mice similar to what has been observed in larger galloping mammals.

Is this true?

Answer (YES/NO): NO